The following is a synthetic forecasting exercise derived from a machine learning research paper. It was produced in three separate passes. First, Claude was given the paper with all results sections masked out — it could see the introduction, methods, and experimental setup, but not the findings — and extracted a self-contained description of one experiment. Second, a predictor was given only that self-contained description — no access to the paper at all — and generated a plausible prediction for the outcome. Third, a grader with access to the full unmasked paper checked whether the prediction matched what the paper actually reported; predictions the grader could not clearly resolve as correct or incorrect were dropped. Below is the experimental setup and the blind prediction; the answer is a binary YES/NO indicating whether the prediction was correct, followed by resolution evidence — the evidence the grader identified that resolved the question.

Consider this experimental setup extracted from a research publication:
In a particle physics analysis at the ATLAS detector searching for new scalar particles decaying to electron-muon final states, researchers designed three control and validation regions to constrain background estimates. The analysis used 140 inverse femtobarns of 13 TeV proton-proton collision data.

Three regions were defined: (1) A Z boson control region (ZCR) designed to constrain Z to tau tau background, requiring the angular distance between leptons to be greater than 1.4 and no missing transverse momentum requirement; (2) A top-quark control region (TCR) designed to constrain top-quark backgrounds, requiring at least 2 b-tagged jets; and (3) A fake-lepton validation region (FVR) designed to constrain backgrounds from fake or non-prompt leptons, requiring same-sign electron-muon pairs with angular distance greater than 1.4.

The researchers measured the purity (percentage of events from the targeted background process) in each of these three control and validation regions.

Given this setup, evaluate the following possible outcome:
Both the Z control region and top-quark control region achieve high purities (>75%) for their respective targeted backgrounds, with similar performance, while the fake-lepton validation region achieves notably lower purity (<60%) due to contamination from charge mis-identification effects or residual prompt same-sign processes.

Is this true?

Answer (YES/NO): NO